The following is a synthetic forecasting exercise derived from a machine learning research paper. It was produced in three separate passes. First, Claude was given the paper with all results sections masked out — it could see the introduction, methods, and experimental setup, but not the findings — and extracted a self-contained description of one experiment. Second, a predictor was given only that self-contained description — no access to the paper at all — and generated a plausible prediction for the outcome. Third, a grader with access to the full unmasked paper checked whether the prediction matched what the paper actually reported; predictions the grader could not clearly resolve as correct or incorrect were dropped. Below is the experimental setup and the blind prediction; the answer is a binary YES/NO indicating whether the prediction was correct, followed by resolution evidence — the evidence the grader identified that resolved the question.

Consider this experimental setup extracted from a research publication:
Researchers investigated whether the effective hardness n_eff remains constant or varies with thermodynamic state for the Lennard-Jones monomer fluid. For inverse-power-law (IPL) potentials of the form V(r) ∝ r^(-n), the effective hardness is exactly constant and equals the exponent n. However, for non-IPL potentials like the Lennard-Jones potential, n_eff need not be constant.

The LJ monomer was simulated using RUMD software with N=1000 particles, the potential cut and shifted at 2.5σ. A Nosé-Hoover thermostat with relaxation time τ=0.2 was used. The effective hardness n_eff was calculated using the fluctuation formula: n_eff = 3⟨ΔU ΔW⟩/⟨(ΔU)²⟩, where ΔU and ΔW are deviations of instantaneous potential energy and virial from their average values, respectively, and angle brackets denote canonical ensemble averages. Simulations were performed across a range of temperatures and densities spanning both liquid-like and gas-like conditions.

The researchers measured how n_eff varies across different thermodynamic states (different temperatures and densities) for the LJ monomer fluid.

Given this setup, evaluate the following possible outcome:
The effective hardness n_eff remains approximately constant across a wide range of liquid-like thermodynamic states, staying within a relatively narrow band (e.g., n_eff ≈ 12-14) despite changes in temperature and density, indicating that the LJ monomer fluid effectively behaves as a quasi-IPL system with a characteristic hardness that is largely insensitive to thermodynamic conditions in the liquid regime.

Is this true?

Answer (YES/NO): NO